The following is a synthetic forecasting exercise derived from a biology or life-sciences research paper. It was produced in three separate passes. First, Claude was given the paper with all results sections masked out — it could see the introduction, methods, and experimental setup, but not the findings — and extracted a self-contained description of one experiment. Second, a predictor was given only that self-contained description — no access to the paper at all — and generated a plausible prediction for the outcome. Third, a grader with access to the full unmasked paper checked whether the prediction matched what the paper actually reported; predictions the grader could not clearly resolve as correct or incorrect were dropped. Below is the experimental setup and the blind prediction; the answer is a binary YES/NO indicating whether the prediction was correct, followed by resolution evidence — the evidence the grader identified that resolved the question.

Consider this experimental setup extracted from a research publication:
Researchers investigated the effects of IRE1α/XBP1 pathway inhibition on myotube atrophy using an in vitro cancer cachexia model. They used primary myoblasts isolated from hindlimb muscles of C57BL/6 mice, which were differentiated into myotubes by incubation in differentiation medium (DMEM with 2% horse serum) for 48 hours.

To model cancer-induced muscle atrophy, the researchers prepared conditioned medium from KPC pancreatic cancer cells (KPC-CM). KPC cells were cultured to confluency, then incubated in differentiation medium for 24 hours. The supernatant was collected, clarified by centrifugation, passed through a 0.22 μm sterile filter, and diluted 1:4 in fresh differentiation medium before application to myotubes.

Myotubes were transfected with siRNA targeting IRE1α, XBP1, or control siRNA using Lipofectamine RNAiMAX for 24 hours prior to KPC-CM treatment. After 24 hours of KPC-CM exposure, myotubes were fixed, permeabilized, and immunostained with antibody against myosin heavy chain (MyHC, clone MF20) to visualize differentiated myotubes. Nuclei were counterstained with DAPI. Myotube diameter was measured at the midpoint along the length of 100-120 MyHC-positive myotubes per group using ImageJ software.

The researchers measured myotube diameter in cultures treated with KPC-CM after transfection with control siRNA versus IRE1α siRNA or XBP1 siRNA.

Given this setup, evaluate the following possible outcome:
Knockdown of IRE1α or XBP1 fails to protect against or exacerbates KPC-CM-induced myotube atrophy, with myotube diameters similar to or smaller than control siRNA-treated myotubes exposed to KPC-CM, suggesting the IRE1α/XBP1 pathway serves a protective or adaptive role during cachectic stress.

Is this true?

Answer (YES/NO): NO